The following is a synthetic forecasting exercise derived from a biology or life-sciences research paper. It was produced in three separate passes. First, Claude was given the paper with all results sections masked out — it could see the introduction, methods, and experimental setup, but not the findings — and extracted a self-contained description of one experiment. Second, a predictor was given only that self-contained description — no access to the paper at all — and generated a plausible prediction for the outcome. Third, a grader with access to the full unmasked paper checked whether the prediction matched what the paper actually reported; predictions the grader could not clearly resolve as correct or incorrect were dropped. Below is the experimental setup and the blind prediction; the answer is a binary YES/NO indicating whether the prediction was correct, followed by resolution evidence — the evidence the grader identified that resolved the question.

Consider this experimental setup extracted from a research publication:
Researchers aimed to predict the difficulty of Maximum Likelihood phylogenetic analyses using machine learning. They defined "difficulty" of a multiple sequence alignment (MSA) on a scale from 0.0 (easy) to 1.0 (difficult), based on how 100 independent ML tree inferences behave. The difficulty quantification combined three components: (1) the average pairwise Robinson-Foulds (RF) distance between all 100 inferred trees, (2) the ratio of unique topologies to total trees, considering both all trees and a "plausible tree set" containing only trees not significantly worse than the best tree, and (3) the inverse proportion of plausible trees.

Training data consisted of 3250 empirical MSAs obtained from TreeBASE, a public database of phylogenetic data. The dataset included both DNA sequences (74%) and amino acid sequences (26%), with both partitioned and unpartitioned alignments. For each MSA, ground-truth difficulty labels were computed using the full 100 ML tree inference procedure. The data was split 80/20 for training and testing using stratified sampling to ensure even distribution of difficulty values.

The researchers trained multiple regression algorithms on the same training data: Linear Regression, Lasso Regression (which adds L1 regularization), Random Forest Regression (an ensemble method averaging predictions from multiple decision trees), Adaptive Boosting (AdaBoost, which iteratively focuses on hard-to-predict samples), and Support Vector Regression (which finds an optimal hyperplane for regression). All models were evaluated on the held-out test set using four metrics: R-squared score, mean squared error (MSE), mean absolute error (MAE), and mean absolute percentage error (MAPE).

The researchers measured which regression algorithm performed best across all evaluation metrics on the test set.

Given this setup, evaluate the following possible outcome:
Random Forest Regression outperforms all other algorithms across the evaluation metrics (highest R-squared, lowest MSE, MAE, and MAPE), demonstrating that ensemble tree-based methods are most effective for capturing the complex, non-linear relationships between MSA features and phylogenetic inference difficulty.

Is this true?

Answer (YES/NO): YES